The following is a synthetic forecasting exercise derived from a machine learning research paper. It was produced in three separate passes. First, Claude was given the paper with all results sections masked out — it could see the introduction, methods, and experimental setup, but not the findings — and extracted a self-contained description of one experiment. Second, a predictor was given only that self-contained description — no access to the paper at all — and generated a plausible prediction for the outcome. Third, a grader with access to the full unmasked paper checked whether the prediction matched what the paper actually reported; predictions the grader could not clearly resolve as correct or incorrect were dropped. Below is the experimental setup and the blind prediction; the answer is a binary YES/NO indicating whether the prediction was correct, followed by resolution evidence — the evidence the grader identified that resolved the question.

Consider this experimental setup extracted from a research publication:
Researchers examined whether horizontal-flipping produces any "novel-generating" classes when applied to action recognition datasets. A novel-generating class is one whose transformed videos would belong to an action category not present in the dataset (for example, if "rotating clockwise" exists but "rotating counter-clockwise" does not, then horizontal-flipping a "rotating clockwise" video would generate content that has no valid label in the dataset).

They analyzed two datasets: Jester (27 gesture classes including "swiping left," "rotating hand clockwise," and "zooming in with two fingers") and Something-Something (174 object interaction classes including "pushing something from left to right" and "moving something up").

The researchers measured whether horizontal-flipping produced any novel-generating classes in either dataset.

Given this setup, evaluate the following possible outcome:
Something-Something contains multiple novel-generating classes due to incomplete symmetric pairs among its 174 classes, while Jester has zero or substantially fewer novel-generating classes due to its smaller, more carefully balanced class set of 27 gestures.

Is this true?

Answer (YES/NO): NO